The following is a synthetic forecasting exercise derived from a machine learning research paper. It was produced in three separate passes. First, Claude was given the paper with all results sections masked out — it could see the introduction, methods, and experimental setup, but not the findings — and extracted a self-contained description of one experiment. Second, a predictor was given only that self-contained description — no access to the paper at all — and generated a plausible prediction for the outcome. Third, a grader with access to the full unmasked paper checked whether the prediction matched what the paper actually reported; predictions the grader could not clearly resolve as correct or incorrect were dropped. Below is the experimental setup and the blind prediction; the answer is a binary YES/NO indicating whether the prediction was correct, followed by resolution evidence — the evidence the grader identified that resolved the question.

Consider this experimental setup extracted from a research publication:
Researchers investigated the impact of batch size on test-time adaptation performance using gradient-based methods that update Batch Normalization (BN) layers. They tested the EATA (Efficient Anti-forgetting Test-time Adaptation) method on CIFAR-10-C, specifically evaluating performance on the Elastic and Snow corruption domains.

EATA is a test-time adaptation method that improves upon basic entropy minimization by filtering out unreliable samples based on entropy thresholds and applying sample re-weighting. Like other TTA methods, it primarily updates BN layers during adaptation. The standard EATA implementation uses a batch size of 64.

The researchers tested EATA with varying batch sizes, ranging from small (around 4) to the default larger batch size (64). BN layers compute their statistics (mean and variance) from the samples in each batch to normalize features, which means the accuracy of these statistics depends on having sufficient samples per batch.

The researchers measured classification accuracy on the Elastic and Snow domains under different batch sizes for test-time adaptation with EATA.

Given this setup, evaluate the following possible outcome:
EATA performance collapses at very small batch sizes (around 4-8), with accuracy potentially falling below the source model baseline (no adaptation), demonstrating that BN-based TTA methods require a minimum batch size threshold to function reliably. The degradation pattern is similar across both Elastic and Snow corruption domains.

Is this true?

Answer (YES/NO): YES